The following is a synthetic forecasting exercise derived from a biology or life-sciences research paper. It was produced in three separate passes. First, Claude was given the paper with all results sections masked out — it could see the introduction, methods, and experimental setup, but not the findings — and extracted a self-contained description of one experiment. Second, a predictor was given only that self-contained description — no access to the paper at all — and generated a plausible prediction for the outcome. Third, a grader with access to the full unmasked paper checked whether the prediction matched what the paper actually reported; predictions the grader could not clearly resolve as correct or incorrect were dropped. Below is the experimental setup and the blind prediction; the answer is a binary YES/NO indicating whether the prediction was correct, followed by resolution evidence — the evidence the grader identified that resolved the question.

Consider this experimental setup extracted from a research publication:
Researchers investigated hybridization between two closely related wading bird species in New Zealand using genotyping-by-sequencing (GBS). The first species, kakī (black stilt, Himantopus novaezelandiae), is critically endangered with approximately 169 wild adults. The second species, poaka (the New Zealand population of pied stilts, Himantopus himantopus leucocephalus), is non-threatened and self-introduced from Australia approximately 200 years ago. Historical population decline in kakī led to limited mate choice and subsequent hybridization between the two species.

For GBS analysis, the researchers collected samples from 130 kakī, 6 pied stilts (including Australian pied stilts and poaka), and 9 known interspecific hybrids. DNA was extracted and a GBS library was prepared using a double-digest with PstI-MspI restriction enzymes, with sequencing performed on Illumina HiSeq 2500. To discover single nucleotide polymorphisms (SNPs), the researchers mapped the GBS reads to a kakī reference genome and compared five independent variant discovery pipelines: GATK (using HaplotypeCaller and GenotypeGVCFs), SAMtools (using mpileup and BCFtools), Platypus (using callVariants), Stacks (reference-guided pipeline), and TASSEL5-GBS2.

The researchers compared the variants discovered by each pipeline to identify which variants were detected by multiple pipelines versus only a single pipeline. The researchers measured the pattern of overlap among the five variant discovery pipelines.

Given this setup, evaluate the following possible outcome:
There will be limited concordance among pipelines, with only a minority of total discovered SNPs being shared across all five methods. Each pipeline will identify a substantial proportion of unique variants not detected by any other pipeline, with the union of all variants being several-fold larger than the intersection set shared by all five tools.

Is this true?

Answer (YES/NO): YES